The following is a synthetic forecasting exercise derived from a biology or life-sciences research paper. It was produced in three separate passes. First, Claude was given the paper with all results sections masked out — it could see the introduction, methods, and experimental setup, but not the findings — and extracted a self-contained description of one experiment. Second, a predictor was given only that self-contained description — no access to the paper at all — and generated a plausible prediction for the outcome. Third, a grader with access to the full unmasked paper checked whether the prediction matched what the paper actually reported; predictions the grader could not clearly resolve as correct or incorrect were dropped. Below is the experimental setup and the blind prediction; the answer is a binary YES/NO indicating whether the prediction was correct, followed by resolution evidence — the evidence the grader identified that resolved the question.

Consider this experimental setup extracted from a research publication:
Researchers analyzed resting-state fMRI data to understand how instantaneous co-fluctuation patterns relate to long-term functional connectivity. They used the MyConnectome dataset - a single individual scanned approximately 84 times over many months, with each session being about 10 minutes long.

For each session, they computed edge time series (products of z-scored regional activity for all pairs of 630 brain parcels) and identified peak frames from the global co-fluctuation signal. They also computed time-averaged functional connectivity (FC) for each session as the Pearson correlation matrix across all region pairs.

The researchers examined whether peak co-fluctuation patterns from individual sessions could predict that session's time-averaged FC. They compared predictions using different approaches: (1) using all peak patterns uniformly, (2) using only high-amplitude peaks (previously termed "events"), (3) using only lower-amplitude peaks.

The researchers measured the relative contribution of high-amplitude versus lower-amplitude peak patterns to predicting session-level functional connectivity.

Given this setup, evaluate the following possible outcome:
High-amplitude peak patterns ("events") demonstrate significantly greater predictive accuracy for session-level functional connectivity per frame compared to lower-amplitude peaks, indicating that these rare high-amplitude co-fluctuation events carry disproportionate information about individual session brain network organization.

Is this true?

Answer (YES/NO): NO